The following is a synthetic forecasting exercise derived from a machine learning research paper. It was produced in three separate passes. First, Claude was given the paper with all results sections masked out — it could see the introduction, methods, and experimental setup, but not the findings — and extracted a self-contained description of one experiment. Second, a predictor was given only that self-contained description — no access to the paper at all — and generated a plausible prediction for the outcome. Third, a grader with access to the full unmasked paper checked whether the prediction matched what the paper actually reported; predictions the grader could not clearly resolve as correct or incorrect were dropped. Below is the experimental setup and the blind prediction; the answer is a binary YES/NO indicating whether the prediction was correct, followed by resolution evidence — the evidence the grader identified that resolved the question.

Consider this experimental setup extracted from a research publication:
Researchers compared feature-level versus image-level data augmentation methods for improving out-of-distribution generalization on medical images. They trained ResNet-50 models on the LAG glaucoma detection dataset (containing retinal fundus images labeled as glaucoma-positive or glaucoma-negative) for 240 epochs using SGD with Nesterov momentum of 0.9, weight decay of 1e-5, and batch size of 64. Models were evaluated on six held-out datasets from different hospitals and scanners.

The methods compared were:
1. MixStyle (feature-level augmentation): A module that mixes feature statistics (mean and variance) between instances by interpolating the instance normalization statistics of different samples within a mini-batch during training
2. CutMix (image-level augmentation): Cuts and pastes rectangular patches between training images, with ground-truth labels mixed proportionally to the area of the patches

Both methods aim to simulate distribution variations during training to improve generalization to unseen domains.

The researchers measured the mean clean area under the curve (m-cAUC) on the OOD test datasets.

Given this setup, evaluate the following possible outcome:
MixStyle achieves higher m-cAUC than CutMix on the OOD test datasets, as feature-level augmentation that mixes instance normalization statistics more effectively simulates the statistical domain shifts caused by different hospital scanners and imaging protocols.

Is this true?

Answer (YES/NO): NO